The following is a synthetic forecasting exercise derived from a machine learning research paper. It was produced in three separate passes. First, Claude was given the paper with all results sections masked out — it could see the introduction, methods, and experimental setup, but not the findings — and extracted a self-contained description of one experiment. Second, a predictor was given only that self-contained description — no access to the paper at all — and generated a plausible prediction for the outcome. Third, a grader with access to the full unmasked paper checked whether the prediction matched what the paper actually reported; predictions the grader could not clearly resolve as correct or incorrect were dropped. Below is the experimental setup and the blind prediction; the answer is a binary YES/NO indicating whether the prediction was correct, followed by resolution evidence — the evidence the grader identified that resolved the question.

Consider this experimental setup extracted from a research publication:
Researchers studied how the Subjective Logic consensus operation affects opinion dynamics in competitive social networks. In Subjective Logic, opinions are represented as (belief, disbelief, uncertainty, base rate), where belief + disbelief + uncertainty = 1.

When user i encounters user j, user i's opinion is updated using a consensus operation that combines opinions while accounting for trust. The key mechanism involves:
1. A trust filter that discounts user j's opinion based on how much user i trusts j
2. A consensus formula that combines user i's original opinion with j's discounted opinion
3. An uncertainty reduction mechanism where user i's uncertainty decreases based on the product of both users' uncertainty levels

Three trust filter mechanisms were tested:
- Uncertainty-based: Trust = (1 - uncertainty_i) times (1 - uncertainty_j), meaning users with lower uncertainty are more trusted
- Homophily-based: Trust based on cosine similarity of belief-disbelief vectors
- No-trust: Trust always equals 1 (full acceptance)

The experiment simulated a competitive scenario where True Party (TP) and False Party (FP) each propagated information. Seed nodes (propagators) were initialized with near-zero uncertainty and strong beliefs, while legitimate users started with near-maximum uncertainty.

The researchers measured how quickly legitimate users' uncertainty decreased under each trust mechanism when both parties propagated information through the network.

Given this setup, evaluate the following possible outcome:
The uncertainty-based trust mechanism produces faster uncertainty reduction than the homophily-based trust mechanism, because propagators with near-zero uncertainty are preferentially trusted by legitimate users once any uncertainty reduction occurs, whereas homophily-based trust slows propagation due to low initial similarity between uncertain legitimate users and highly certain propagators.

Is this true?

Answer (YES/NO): NO